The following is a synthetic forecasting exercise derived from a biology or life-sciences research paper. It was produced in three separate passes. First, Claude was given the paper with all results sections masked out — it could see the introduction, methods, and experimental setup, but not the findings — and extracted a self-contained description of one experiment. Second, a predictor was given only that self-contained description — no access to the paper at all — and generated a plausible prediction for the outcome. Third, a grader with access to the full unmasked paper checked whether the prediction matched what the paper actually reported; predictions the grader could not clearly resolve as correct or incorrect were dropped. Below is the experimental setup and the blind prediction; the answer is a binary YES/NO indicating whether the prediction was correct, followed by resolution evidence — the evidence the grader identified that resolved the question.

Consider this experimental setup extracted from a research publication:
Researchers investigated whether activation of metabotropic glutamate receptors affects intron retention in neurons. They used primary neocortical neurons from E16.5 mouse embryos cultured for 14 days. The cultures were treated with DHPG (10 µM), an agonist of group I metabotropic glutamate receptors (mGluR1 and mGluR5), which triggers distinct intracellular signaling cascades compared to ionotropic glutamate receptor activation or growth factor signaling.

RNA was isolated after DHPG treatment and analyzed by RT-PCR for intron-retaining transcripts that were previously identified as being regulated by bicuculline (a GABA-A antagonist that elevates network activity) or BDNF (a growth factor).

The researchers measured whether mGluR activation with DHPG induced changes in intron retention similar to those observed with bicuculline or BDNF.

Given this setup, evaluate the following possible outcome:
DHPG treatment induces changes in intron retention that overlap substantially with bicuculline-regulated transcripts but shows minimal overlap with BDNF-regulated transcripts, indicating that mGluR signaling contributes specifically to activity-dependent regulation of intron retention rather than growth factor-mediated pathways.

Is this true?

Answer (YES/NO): NO